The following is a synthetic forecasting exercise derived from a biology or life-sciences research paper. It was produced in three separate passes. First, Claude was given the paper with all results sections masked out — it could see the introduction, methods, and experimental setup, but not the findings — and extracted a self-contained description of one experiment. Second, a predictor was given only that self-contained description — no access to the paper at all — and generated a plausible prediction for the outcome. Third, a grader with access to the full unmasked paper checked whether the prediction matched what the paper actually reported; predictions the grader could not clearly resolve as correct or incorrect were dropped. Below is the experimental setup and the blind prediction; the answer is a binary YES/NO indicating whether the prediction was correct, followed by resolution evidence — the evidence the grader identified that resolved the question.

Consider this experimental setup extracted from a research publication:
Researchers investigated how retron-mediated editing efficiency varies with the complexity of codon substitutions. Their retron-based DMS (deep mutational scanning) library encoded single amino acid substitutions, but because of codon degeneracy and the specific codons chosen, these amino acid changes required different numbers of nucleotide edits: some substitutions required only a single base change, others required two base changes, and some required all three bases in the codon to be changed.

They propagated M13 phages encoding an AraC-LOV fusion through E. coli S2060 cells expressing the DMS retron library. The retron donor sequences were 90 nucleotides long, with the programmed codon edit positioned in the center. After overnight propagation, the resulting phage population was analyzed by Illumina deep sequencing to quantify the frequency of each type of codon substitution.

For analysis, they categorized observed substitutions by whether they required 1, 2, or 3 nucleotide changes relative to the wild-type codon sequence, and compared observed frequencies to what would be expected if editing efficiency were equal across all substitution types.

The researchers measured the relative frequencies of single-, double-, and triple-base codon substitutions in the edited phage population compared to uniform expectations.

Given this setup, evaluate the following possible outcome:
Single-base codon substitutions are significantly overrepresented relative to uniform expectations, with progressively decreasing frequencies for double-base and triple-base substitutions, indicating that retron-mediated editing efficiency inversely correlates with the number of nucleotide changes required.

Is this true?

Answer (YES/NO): NO